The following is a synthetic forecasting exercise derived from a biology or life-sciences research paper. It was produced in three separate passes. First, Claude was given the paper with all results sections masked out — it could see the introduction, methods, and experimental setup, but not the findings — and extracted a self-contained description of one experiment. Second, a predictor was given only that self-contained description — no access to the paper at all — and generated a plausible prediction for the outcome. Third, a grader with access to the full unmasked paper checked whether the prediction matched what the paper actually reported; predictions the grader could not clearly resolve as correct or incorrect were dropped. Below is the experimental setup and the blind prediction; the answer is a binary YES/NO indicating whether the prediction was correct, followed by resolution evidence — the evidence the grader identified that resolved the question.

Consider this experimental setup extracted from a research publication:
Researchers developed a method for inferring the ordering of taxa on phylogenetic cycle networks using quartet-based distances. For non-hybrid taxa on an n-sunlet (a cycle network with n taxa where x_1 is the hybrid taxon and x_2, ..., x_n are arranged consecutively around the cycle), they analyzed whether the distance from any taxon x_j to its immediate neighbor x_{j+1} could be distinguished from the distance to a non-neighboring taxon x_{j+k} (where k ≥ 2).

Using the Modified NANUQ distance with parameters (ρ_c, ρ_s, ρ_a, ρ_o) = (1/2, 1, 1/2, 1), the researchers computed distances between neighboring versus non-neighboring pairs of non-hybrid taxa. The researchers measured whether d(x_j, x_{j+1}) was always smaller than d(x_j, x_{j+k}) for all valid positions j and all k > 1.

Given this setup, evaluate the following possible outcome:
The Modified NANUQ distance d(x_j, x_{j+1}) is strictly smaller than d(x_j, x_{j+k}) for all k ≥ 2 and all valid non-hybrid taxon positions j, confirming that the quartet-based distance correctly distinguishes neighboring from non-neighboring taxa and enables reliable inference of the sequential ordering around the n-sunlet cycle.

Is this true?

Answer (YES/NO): YES